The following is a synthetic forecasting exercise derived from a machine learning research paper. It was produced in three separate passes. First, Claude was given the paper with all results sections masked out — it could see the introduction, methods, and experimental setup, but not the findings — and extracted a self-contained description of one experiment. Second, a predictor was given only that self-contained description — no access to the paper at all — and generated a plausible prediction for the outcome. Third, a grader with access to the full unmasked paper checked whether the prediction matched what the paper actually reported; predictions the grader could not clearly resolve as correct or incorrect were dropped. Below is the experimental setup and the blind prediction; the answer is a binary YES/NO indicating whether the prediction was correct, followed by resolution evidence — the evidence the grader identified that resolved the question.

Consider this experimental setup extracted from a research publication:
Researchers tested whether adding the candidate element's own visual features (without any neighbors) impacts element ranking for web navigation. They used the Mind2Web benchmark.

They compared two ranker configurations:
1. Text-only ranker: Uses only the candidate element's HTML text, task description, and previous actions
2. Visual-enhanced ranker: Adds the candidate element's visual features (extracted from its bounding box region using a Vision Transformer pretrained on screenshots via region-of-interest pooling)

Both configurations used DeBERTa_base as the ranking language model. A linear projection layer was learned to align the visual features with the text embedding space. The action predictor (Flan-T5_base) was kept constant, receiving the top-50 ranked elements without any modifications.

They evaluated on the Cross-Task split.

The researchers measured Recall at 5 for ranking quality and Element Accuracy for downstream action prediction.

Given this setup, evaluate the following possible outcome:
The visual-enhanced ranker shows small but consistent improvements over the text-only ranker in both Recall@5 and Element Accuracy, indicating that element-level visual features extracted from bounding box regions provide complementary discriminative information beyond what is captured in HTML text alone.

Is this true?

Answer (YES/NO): NO